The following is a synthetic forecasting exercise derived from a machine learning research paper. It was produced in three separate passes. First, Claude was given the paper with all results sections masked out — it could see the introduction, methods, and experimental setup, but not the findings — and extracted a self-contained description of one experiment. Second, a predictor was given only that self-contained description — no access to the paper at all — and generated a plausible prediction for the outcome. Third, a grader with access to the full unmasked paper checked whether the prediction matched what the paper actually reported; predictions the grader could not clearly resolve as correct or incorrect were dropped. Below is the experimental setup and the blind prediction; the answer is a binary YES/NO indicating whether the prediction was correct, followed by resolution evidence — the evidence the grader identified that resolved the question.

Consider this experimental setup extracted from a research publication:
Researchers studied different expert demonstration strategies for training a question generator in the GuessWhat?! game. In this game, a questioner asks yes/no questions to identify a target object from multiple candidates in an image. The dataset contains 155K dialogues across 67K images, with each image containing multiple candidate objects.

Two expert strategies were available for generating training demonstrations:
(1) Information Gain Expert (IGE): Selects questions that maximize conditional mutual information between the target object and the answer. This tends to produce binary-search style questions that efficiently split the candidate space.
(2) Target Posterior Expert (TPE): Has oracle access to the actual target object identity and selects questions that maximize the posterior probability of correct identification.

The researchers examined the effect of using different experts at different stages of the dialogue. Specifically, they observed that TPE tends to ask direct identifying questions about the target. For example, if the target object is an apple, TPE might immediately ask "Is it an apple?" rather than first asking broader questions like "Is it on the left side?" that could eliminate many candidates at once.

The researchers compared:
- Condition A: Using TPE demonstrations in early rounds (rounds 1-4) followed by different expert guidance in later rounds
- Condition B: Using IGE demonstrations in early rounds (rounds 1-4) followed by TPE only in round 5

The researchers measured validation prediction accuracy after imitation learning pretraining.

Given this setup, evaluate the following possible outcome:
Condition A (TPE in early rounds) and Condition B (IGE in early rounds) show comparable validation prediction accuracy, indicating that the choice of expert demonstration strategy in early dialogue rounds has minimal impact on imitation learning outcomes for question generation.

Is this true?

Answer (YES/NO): NO